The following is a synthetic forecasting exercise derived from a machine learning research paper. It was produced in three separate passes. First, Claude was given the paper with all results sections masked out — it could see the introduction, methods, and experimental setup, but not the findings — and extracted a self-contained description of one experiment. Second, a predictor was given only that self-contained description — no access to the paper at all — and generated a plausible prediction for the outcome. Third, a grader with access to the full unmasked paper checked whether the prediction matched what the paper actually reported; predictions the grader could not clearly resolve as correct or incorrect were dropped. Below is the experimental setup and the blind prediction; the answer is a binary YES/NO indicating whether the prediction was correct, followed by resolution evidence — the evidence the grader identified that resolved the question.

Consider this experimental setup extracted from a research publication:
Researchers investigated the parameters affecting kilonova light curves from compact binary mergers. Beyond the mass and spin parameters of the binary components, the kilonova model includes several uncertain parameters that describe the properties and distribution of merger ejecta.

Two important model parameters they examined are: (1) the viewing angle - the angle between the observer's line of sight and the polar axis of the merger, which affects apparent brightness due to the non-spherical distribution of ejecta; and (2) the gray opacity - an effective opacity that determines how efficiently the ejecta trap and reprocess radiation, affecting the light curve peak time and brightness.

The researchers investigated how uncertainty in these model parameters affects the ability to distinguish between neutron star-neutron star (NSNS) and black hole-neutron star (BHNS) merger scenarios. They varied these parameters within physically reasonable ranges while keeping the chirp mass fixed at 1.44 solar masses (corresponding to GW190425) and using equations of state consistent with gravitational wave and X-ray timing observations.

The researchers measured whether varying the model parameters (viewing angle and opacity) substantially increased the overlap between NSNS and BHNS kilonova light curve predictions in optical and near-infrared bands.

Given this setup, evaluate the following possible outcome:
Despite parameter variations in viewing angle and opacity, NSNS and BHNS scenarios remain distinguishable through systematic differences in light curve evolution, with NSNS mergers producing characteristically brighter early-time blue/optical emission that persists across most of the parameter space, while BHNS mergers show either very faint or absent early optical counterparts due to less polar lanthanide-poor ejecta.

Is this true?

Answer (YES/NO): NO